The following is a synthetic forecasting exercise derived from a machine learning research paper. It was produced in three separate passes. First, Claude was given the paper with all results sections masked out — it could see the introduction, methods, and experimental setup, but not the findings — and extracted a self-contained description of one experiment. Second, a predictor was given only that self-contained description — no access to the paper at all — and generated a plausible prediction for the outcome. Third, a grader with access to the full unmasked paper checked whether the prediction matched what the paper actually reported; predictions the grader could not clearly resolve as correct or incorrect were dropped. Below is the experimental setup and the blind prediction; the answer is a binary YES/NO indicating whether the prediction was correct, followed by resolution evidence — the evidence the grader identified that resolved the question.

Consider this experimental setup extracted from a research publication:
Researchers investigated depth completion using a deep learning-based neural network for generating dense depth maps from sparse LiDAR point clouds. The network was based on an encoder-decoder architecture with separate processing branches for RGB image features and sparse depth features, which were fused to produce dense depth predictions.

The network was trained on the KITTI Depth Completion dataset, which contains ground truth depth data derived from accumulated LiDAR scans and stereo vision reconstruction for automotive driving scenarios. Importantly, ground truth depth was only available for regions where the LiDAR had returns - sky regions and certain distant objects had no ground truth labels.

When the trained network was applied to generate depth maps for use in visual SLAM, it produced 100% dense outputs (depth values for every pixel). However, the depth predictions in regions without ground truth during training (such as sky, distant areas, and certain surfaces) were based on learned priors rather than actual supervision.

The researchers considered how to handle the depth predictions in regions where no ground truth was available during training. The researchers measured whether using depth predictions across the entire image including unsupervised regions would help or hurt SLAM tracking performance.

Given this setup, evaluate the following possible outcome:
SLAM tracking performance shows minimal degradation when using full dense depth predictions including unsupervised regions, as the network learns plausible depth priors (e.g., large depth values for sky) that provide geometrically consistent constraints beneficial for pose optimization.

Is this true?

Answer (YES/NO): NO